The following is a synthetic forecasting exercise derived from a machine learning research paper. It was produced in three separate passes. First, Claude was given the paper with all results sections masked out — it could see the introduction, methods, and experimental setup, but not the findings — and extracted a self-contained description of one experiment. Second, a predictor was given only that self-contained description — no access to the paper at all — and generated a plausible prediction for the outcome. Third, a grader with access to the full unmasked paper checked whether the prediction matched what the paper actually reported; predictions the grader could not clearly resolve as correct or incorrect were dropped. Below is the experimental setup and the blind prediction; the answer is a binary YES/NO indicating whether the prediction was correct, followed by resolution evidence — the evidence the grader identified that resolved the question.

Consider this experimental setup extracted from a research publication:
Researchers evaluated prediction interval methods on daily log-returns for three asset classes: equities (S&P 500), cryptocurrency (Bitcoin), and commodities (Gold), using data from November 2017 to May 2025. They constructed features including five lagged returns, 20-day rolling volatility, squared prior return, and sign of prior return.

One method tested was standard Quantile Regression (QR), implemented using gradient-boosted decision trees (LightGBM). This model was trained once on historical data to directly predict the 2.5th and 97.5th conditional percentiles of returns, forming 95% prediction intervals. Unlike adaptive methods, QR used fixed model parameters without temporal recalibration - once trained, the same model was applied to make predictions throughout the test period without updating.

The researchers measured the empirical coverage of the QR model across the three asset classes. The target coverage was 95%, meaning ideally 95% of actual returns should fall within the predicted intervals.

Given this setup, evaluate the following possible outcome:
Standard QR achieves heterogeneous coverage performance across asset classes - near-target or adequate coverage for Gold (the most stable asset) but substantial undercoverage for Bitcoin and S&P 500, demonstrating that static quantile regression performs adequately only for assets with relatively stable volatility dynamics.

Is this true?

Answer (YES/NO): NO